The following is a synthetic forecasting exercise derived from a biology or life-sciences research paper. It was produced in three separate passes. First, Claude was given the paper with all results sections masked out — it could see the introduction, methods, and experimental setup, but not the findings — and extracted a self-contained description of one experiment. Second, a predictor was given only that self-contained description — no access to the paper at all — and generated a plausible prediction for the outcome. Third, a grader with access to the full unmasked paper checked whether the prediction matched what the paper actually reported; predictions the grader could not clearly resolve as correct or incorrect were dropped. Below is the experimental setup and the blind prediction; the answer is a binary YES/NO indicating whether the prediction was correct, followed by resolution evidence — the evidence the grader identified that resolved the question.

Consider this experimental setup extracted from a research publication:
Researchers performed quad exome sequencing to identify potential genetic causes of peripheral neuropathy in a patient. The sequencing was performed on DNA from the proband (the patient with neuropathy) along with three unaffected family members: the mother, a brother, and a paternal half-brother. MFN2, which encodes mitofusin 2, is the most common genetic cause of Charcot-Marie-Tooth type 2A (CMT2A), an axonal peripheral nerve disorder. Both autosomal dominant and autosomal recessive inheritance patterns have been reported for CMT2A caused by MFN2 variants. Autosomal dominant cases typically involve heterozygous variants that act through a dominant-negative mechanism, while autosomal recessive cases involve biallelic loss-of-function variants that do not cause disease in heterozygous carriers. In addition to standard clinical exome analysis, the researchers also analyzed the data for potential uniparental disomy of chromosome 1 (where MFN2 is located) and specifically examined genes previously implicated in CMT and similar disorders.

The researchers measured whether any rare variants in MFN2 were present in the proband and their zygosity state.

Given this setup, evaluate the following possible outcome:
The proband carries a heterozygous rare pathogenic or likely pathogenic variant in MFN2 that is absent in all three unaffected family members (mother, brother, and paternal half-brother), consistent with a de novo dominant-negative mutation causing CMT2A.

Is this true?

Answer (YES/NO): NO